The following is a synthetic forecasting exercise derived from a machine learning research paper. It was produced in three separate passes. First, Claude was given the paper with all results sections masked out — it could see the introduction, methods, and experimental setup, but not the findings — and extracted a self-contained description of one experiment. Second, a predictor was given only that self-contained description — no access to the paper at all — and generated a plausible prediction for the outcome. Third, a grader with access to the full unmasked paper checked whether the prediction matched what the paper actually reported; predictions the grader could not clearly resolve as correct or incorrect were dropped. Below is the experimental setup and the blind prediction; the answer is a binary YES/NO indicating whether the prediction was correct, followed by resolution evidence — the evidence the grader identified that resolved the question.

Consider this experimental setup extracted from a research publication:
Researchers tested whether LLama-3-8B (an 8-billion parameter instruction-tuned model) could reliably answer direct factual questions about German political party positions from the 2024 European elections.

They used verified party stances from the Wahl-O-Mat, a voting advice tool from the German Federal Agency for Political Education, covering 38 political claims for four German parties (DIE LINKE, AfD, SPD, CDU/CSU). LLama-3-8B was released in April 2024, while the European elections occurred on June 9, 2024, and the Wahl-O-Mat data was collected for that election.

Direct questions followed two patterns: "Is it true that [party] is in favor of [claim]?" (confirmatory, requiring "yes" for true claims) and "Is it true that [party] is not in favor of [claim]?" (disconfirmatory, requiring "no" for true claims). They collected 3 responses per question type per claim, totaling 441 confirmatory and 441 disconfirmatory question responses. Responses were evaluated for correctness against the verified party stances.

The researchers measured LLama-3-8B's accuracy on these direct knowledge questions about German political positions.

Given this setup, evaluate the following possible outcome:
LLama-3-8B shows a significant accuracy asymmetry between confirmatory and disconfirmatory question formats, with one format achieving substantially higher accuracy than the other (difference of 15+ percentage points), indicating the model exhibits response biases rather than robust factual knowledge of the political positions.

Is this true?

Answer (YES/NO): NO